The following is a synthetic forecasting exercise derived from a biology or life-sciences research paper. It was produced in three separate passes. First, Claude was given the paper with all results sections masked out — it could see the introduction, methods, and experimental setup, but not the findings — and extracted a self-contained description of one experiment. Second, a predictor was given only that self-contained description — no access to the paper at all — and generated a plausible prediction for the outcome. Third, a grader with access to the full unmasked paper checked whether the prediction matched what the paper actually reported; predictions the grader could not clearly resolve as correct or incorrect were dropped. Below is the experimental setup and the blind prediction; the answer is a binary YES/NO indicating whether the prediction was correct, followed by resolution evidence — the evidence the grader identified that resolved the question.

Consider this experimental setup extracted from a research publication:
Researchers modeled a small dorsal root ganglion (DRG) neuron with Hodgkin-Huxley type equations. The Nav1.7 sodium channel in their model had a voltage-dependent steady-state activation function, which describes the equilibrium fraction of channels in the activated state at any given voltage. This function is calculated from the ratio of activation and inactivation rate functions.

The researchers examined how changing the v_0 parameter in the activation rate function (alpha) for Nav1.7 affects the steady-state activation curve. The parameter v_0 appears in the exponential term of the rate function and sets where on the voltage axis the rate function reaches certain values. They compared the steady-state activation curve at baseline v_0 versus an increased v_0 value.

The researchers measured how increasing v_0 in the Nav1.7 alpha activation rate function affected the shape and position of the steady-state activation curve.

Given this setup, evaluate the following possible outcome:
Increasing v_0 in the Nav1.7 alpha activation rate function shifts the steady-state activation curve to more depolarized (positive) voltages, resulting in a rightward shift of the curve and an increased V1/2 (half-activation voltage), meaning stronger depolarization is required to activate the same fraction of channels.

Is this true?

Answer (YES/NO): NO